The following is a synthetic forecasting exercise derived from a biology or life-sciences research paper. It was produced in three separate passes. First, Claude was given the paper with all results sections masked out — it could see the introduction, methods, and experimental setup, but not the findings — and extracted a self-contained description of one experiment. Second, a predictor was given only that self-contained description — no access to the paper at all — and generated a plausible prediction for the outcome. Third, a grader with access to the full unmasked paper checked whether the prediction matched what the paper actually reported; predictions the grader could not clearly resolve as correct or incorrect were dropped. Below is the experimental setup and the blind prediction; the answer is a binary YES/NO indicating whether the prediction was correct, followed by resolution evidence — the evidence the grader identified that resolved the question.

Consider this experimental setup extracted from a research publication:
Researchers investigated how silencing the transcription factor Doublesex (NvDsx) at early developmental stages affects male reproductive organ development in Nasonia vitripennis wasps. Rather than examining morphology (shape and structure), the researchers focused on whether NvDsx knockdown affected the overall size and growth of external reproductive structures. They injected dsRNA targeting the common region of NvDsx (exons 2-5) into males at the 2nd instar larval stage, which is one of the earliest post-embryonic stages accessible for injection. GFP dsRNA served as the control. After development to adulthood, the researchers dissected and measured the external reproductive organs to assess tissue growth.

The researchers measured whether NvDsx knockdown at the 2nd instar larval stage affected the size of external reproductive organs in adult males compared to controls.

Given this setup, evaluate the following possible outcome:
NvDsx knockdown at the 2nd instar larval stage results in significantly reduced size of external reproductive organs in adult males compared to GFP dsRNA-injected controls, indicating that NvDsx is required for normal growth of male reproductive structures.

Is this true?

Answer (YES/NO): YES